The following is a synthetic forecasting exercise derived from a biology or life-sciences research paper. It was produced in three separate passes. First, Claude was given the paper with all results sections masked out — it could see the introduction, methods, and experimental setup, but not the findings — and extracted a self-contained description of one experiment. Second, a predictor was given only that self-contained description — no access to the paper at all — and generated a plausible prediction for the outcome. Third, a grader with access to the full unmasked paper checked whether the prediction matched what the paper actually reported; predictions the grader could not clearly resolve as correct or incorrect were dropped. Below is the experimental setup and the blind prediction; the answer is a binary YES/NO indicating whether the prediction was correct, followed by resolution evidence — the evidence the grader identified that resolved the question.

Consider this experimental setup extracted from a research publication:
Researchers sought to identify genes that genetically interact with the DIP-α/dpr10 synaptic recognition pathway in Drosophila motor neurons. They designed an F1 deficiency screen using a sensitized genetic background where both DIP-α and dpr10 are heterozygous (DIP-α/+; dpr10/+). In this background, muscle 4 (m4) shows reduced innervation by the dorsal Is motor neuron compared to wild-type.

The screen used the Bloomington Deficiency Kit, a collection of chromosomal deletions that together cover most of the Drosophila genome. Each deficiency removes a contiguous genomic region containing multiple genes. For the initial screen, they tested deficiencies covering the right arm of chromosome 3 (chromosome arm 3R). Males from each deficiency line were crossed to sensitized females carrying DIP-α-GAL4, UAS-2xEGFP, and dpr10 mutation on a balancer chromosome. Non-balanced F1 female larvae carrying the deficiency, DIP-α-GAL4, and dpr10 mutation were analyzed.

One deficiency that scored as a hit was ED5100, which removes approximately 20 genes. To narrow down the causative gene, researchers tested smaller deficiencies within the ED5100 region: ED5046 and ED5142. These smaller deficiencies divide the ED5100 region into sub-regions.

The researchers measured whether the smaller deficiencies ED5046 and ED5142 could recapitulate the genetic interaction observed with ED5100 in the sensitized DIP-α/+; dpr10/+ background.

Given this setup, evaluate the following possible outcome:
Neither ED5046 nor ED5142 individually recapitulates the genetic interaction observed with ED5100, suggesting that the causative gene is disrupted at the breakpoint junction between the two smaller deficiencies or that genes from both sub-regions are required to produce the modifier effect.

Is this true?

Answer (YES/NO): NO